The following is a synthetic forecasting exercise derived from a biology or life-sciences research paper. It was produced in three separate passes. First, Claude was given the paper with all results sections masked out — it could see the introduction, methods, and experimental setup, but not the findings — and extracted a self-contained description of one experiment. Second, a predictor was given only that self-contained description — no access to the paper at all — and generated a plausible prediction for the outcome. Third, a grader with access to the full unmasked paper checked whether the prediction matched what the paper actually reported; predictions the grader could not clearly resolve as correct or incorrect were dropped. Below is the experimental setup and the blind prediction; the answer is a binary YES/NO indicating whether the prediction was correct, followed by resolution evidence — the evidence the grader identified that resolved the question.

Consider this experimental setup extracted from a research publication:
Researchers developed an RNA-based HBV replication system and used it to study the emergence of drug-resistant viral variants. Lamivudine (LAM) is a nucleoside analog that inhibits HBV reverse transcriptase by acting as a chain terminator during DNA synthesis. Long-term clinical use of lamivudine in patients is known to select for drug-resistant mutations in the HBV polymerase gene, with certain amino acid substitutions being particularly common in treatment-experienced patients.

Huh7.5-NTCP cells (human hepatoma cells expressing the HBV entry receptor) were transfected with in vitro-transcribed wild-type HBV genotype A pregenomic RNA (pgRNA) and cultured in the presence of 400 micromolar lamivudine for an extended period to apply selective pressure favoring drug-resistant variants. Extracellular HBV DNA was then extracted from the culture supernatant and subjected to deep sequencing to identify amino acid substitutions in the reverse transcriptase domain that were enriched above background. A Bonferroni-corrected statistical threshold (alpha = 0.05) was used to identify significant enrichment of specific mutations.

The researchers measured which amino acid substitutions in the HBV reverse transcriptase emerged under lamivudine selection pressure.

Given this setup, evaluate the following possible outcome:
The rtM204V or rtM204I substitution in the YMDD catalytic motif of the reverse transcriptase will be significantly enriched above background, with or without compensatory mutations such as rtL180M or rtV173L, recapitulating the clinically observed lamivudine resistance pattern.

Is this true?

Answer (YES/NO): YES